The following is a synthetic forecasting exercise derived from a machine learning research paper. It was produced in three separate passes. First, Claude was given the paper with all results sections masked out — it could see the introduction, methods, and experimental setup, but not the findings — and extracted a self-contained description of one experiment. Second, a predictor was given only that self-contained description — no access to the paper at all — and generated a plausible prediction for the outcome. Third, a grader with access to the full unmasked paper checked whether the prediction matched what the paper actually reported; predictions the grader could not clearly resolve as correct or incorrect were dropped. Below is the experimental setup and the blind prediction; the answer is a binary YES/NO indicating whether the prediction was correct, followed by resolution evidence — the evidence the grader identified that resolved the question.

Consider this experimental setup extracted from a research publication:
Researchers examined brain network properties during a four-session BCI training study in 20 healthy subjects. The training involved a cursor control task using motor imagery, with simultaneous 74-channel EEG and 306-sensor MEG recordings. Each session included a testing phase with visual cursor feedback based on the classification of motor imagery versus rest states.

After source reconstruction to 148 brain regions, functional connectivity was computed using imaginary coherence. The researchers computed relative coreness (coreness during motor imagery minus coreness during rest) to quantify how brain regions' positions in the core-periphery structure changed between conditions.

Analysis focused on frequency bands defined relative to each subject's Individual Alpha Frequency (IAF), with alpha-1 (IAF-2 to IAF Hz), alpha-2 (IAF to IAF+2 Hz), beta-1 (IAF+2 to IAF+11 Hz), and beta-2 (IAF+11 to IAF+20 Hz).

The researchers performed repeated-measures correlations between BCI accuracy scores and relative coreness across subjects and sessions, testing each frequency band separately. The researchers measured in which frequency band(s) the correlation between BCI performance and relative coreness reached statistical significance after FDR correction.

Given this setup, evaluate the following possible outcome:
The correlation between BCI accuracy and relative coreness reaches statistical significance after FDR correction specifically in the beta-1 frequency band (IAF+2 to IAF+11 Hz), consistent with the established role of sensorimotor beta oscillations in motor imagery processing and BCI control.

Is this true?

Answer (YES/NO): NO